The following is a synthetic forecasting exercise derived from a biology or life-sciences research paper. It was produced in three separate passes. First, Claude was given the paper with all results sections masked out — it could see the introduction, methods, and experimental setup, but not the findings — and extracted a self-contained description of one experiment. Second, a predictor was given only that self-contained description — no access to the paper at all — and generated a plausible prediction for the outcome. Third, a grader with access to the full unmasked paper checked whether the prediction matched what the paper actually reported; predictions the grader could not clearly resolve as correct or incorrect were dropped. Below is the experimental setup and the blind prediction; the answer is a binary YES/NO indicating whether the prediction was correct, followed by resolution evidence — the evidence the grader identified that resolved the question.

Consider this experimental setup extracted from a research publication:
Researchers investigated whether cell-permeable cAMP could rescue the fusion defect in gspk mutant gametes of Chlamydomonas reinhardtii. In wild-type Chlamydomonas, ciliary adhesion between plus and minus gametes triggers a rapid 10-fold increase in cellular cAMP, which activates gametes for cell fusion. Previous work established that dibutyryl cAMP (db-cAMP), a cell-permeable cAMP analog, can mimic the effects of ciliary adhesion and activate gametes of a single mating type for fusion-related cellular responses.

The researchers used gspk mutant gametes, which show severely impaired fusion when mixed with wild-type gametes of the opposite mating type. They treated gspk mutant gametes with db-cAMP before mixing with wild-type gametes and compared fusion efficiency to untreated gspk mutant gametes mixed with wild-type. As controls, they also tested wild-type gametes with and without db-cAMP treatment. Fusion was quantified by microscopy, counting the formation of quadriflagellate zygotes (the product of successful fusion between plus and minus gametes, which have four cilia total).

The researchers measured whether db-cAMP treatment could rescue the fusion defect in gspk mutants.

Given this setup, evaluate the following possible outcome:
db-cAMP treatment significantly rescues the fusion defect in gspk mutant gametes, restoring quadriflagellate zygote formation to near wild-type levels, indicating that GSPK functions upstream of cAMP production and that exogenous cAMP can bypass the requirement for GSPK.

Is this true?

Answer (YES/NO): YES